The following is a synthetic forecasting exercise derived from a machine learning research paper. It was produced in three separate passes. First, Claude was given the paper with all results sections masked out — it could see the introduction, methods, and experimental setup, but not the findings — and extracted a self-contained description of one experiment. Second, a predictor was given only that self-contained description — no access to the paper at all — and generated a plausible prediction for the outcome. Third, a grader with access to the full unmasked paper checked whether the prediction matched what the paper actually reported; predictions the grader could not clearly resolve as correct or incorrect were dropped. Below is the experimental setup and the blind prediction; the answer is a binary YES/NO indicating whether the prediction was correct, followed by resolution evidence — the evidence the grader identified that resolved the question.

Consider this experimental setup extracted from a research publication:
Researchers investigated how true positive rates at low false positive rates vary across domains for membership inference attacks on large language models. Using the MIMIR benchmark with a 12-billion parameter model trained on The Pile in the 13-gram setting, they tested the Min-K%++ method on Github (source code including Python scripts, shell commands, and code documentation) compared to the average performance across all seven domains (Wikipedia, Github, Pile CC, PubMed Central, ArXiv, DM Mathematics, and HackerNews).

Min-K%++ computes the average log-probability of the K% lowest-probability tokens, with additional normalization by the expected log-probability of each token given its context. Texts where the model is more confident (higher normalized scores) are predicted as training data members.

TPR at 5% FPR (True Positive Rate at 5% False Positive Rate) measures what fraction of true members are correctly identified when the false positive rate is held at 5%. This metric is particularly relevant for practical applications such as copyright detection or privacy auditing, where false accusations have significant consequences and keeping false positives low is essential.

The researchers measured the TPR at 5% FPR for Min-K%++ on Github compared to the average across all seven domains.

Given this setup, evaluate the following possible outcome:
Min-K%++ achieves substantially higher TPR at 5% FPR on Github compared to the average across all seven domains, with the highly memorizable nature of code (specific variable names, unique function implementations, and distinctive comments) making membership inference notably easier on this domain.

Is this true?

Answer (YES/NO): YES